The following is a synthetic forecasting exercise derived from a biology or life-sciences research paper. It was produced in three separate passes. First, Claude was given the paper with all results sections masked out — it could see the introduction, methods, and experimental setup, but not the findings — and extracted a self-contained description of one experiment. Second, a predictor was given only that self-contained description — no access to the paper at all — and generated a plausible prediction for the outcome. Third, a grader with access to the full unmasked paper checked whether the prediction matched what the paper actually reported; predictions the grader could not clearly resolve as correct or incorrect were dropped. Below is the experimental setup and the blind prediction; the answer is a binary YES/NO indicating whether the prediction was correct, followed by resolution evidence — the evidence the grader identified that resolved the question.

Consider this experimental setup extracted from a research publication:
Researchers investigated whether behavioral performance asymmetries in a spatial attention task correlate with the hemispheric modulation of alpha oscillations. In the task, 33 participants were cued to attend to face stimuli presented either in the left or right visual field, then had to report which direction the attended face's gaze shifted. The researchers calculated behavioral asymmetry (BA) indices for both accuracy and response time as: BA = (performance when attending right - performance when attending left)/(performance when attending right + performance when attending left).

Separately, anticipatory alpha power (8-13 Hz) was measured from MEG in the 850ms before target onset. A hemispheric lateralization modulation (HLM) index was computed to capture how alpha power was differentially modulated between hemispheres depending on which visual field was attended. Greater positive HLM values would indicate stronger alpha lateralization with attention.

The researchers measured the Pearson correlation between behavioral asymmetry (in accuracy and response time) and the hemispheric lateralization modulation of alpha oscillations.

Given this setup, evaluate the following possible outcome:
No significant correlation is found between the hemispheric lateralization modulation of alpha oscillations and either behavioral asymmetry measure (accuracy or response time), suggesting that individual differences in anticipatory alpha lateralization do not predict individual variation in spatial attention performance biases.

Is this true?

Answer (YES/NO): YES